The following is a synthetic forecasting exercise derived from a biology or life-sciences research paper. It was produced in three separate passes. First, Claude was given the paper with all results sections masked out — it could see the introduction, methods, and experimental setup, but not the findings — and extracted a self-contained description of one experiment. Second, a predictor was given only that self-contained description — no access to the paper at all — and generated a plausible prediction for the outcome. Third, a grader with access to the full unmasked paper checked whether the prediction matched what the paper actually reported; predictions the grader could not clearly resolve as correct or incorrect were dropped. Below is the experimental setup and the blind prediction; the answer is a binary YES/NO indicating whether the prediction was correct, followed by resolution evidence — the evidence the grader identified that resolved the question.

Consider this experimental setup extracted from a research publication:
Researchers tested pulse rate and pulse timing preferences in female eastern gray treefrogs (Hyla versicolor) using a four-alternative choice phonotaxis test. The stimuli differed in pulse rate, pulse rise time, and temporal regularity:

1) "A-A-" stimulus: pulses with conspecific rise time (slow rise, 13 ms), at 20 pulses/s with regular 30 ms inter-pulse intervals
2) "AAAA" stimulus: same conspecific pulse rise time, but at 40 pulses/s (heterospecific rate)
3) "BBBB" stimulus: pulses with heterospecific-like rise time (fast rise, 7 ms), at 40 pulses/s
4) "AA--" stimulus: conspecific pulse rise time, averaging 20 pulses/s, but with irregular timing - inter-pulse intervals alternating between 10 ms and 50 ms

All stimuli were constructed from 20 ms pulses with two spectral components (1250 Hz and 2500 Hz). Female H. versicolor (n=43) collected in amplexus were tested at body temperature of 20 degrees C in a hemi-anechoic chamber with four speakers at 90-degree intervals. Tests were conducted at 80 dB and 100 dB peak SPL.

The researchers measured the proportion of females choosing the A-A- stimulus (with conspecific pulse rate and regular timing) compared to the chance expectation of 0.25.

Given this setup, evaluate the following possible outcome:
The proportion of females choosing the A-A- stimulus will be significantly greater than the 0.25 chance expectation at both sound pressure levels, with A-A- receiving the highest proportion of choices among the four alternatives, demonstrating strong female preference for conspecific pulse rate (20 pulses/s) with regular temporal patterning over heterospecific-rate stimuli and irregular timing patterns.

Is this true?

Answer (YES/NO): YES